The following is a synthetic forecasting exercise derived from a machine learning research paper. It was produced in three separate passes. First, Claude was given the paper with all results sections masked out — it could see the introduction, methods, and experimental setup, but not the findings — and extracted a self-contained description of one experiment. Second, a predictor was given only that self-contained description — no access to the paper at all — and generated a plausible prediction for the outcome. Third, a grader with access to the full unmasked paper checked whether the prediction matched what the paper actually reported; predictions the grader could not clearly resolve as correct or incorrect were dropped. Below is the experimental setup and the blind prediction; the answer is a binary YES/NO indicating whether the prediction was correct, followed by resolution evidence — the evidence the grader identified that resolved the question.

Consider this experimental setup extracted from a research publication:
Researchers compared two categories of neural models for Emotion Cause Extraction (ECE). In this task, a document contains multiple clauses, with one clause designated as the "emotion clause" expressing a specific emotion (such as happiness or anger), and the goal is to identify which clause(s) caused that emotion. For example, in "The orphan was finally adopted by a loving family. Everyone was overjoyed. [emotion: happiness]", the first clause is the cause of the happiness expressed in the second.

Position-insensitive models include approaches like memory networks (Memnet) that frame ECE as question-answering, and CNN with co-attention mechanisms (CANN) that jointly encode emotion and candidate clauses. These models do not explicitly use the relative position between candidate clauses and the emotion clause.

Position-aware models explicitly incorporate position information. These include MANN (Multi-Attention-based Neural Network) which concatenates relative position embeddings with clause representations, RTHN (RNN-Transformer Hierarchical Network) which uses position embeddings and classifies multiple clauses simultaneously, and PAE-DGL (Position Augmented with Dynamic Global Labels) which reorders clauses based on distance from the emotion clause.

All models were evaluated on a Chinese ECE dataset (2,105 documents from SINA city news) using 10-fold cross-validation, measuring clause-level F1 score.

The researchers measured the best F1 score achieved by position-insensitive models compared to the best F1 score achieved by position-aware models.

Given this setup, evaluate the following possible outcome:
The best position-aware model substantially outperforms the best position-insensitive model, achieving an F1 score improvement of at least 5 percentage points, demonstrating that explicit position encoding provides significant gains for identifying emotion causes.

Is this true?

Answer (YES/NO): NO